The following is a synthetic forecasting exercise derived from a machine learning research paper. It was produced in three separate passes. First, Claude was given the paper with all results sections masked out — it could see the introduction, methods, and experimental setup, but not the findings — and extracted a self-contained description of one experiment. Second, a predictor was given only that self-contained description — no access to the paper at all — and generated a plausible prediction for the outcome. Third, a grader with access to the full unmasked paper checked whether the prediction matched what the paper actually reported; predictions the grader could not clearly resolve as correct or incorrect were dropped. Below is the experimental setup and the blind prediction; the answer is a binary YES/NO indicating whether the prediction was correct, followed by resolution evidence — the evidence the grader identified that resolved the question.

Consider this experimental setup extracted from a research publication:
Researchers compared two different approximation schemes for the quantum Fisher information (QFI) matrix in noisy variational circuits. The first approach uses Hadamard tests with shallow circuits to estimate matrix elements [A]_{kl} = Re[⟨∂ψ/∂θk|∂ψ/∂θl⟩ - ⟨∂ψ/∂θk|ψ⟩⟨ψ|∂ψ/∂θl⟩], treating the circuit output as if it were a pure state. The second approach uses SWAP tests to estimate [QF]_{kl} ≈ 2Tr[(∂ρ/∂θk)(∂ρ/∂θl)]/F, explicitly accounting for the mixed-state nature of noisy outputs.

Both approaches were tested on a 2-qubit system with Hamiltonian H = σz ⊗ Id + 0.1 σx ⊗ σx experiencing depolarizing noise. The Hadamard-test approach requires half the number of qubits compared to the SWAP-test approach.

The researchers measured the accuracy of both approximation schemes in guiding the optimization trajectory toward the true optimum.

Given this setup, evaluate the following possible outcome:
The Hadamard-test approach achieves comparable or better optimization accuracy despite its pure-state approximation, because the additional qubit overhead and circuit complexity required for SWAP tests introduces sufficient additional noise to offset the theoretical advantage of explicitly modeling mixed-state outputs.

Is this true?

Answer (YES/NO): NO